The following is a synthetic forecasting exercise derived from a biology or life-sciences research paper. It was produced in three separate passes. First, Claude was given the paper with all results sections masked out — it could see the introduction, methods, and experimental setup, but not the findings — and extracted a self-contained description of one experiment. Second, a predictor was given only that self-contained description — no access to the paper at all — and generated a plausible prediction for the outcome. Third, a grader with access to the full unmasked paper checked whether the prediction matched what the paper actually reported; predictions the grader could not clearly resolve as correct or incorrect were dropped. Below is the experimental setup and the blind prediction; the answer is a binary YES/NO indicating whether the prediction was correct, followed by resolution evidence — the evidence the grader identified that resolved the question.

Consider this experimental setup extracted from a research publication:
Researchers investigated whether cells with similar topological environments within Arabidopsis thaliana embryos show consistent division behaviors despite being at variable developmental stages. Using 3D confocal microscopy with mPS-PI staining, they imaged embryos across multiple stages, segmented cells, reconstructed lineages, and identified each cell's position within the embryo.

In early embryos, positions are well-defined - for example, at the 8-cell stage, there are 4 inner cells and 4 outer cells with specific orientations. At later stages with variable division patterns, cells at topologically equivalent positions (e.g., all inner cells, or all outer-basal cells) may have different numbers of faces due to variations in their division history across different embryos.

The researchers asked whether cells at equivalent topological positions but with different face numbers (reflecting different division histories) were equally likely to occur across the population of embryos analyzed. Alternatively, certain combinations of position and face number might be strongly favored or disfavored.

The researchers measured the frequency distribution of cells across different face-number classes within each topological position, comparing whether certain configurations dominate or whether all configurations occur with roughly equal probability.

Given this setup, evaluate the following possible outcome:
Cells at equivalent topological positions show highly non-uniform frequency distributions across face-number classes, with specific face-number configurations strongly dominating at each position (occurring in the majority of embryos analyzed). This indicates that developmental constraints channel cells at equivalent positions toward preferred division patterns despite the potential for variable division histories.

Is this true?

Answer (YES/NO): YES